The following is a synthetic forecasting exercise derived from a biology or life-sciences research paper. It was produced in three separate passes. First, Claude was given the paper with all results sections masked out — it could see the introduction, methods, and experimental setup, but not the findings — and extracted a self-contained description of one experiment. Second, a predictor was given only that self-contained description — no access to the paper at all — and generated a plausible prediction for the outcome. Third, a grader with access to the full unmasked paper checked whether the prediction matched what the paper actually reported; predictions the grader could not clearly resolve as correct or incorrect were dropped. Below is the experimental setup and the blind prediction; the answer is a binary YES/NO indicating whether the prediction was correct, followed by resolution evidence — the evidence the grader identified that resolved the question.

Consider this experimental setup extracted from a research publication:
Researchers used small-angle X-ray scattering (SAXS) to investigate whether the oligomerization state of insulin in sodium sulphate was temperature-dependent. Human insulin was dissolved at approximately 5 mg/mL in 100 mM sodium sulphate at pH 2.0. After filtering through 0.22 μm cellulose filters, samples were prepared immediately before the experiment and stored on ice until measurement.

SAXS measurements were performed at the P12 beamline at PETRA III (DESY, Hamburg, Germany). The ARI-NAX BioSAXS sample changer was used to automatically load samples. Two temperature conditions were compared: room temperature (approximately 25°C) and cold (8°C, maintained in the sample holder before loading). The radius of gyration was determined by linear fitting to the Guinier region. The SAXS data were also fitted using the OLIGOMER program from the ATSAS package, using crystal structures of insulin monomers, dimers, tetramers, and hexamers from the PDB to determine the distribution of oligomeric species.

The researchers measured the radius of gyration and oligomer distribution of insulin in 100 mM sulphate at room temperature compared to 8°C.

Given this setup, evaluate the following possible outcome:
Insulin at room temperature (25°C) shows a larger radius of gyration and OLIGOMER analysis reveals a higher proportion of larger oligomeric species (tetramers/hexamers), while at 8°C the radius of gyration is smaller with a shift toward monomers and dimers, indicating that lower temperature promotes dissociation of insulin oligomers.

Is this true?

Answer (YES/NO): NO